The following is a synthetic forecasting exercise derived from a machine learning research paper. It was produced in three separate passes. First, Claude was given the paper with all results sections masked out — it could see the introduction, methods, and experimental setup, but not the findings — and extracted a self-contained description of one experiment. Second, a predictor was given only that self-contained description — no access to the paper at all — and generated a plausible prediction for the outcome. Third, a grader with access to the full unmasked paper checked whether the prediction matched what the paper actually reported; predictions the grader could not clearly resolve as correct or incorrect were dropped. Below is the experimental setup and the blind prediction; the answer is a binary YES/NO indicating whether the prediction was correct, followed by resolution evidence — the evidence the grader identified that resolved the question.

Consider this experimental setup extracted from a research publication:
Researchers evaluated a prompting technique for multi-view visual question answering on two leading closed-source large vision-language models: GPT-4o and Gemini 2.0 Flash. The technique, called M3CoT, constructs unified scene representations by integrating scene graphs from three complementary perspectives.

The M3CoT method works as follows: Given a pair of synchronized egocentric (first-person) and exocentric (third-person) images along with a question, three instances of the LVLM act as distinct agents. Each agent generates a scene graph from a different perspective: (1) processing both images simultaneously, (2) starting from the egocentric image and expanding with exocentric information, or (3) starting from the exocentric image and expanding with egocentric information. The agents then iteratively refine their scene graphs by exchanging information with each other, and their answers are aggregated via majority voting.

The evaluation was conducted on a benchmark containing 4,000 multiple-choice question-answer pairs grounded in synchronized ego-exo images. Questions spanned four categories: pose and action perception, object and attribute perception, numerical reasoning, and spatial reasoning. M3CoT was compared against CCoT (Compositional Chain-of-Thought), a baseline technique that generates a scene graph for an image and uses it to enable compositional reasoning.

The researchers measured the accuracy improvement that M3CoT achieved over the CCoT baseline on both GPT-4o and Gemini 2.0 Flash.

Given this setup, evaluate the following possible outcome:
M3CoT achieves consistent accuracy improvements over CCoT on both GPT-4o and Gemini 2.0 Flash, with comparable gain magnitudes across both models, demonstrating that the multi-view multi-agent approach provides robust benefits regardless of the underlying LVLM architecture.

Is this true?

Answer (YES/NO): YES